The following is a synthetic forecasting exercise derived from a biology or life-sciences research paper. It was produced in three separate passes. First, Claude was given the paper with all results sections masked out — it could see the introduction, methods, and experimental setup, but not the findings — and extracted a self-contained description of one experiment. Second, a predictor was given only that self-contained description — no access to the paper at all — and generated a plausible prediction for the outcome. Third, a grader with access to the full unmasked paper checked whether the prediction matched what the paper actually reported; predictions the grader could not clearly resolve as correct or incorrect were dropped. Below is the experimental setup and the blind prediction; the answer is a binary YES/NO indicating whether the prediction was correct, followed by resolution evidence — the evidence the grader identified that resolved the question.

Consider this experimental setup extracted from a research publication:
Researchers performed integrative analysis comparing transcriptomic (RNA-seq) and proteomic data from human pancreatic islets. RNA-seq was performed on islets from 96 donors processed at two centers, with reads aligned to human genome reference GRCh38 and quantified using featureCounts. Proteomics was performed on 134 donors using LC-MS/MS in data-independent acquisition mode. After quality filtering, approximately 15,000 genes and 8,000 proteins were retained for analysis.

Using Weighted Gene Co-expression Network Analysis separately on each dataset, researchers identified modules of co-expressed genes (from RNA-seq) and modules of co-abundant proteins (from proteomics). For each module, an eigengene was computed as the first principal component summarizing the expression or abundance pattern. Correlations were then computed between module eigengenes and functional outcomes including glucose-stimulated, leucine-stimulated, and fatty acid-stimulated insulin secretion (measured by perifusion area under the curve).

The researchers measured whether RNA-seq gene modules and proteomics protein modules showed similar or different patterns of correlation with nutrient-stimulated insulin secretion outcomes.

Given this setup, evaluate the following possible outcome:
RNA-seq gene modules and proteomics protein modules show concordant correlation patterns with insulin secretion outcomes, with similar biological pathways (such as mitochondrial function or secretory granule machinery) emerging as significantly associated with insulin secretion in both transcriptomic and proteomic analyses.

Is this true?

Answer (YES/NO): NO